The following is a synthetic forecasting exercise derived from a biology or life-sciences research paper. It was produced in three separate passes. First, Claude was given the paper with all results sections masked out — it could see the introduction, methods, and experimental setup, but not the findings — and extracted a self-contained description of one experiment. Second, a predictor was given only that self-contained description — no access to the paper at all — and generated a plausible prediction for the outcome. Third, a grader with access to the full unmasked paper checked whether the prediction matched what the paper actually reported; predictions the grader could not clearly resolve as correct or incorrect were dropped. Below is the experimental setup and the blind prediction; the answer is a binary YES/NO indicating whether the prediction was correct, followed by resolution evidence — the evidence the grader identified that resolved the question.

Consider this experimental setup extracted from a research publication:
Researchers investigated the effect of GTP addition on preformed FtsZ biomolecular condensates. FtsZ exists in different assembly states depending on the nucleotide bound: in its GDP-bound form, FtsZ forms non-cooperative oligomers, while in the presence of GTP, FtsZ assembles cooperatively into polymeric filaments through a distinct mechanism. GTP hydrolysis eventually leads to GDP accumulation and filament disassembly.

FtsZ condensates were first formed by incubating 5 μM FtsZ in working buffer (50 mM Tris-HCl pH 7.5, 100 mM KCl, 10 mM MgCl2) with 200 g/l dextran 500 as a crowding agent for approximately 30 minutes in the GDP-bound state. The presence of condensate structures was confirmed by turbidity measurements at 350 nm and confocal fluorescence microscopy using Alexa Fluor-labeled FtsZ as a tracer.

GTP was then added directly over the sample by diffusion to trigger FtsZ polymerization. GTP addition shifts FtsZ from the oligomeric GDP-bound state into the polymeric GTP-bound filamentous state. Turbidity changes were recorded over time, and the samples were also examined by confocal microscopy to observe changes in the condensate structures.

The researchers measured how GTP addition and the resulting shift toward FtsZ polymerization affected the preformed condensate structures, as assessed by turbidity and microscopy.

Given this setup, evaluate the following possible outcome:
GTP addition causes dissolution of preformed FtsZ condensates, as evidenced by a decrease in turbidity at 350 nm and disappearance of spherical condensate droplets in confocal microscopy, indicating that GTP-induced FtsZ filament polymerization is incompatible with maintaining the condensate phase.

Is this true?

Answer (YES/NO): NO